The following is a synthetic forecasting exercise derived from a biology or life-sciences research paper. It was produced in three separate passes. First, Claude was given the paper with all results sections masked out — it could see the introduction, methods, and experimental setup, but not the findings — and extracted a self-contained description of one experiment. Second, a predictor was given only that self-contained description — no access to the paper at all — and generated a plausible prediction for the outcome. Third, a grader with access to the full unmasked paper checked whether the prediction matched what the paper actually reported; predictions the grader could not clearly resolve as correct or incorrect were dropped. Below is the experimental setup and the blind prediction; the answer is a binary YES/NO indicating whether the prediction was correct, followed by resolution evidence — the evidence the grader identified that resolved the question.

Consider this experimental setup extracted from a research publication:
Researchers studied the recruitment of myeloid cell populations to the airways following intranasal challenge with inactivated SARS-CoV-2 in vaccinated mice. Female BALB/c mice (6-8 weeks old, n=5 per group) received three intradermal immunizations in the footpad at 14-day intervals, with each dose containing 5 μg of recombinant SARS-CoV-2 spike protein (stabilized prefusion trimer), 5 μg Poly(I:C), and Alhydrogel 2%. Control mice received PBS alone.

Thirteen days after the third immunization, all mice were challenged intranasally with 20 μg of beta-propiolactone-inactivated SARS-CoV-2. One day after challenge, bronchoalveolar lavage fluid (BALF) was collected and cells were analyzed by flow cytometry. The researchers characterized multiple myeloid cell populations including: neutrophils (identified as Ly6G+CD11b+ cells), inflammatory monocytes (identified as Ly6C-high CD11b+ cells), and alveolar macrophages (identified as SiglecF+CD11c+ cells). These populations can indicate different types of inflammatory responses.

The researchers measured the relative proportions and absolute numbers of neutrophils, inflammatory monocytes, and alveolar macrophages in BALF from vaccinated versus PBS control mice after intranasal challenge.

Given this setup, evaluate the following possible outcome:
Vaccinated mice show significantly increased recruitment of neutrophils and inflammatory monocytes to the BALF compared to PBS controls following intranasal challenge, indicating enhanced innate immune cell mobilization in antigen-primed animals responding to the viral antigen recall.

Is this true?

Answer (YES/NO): NO